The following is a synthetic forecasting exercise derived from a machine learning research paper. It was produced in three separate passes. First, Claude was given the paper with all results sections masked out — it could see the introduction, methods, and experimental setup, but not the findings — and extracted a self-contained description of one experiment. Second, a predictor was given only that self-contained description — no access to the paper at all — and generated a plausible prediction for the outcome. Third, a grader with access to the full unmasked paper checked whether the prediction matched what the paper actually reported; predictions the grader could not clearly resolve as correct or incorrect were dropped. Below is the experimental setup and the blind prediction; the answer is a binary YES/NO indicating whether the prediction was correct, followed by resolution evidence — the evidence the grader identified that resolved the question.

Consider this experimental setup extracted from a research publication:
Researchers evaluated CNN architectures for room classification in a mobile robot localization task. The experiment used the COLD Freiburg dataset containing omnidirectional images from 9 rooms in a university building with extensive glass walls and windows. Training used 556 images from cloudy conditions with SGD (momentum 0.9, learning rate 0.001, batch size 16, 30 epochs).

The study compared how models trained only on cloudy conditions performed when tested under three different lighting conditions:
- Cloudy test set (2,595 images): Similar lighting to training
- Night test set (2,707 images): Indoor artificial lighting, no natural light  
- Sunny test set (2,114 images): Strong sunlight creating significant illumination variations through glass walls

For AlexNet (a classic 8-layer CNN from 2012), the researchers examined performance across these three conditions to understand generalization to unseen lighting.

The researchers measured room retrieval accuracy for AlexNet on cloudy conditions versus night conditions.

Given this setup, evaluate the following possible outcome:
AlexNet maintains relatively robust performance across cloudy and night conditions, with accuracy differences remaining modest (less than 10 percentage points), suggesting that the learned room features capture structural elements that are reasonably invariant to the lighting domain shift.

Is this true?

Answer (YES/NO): YES